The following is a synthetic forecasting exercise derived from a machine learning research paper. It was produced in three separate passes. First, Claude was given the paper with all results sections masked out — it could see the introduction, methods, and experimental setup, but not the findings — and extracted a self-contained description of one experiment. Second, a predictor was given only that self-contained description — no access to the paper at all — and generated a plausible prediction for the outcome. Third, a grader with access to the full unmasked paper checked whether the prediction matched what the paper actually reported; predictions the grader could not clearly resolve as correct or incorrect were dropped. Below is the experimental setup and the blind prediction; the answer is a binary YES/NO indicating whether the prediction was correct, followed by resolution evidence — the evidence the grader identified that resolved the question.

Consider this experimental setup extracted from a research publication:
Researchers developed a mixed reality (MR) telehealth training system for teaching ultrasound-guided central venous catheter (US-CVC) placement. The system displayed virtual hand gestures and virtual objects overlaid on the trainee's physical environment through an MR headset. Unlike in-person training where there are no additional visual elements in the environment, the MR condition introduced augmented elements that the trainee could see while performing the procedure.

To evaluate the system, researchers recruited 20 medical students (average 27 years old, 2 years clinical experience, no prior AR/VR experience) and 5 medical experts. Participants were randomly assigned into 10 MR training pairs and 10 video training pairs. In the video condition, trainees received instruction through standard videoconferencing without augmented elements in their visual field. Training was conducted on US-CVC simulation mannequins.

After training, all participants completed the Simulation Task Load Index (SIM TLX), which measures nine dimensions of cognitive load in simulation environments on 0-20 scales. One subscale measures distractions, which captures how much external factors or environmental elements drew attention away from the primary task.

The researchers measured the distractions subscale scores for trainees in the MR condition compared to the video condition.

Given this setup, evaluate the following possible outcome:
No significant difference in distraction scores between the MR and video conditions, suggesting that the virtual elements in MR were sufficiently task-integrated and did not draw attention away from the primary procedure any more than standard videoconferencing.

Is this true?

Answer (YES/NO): NO